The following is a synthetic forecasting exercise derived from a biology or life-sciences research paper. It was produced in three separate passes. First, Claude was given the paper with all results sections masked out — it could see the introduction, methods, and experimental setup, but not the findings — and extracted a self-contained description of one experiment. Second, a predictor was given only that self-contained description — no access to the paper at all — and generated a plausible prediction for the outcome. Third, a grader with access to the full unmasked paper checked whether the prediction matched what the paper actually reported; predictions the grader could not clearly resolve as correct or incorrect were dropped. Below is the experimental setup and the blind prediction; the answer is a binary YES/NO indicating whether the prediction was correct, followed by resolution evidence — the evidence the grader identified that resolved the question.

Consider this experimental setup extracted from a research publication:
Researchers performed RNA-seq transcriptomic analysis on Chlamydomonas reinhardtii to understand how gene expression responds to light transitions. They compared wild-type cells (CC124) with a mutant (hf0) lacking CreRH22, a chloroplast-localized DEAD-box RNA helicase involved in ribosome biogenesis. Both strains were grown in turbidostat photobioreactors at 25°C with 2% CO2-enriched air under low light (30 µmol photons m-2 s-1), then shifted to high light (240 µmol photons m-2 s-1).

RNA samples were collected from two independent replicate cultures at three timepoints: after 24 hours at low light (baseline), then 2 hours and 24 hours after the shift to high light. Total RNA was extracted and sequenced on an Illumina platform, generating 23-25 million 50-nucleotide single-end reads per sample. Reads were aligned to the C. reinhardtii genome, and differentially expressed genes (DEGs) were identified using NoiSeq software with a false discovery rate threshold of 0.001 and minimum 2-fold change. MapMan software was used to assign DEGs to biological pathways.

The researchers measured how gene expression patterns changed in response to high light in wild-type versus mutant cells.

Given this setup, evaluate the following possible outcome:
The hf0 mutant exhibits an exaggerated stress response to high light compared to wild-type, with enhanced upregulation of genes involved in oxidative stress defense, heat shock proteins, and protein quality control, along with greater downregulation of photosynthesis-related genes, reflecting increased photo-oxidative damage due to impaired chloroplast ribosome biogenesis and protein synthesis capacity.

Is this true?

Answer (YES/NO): NO